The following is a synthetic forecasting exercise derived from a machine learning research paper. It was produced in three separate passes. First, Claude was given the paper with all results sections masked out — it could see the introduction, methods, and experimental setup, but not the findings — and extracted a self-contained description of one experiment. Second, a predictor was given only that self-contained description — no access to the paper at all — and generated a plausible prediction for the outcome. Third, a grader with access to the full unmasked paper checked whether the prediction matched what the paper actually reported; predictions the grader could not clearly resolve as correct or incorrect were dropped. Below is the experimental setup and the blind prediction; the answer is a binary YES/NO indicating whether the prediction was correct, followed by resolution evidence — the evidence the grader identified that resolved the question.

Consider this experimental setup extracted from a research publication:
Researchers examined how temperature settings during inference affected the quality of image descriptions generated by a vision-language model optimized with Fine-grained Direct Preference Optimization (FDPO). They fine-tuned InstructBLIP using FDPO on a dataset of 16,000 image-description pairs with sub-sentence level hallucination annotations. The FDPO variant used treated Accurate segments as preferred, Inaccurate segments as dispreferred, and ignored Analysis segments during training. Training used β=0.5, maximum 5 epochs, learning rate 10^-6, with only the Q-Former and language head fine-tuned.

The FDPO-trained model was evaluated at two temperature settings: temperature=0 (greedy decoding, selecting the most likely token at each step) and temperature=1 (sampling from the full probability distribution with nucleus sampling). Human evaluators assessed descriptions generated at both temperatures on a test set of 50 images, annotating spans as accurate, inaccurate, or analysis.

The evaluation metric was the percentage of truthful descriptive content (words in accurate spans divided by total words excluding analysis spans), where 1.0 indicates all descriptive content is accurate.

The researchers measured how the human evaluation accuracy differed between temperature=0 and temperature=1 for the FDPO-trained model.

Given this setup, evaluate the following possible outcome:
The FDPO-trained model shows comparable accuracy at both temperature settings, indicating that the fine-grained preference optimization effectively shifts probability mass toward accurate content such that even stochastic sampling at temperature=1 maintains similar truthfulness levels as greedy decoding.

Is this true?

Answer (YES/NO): NO